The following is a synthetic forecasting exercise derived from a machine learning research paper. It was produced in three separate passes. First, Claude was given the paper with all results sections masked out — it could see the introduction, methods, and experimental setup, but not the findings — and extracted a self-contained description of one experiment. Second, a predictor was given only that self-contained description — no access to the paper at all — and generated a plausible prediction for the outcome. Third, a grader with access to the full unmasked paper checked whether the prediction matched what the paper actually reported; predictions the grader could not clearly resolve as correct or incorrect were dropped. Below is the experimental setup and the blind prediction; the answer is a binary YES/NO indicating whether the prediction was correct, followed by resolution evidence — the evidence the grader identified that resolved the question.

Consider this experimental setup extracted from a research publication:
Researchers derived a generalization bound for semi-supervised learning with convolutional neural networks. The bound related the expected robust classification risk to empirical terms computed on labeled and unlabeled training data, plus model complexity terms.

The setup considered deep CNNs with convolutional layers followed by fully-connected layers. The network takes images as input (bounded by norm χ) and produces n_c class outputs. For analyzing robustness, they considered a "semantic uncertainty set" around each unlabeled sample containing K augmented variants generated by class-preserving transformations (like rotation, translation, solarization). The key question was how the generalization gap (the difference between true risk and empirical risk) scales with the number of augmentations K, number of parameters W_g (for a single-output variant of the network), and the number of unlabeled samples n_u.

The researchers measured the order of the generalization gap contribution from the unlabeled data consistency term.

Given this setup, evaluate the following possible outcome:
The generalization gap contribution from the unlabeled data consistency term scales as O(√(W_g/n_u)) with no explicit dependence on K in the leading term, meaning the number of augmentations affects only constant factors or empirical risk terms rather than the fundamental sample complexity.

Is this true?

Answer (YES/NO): NO